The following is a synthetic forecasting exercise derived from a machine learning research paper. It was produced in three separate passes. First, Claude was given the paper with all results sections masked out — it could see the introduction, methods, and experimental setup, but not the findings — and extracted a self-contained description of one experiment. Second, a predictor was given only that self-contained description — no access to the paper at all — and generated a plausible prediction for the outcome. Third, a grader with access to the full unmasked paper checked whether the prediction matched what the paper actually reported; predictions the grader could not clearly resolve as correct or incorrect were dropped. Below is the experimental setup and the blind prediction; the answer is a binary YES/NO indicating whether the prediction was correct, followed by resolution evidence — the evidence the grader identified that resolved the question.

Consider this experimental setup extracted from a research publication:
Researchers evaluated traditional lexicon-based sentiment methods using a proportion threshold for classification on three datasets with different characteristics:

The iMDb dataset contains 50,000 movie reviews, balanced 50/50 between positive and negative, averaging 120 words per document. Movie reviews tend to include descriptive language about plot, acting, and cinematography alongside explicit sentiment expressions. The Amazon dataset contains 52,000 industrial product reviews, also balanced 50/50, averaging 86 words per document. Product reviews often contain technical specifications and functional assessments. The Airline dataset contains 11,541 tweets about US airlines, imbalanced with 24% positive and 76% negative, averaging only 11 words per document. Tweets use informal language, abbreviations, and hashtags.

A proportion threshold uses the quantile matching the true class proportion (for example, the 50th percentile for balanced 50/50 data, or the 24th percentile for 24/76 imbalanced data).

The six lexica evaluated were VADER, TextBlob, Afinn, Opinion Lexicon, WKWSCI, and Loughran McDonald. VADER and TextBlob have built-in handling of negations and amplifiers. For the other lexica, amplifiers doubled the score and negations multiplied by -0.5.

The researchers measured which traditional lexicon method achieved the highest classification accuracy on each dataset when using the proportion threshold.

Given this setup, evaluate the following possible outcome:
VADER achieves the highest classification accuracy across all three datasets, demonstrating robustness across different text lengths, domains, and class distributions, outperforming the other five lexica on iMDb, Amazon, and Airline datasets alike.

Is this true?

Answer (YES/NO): NO